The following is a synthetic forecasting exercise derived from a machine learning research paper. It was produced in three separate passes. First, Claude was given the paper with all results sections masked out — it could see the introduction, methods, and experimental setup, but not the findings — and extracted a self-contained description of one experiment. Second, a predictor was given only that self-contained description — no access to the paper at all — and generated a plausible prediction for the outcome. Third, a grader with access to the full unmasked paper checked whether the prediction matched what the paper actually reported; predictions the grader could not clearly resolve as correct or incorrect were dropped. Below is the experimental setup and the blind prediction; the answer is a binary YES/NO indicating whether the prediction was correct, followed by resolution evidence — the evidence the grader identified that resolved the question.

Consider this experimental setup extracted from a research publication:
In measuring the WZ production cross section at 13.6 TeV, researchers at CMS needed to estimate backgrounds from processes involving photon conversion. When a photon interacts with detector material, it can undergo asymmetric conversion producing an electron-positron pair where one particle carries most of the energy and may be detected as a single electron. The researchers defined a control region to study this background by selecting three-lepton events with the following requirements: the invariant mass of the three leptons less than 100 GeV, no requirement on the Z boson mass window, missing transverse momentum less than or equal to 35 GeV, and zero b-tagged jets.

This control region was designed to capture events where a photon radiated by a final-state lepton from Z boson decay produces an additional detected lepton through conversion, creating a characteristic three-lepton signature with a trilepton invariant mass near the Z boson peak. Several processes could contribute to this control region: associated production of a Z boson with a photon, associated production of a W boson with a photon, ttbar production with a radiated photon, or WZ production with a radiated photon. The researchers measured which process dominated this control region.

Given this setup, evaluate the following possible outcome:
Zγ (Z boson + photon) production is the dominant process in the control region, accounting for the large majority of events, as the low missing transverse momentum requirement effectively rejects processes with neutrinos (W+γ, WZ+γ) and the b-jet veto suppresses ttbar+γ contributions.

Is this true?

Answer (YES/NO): YES